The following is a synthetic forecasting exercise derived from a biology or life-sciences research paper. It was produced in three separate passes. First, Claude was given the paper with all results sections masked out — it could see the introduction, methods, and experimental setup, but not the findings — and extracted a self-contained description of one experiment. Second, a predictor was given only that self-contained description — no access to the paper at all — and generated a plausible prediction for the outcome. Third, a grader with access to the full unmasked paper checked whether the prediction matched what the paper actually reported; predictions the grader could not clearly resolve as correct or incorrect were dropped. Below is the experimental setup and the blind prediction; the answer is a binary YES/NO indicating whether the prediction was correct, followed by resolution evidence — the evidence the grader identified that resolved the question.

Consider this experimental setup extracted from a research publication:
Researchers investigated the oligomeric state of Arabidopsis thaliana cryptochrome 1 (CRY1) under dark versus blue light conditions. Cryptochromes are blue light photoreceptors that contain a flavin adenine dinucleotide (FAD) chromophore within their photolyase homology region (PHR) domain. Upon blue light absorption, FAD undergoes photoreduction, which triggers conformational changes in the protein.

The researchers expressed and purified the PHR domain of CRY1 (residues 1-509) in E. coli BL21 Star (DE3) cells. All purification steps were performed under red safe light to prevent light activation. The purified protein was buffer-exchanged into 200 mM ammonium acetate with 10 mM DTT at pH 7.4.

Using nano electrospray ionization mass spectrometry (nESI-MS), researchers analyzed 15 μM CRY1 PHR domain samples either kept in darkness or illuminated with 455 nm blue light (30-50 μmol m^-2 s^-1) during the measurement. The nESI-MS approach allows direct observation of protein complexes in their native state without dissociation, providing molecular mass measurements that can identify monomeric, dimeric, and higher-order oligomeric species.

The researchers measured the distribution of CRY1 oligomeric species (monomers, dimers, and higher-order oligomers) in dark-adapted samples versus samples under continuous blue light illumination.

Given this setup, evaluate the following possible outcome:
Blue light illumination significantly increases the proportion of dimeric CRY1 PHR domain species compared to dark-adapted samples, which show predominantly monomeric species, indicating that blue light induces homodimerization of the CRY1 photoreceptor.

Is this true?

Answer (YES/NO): NO